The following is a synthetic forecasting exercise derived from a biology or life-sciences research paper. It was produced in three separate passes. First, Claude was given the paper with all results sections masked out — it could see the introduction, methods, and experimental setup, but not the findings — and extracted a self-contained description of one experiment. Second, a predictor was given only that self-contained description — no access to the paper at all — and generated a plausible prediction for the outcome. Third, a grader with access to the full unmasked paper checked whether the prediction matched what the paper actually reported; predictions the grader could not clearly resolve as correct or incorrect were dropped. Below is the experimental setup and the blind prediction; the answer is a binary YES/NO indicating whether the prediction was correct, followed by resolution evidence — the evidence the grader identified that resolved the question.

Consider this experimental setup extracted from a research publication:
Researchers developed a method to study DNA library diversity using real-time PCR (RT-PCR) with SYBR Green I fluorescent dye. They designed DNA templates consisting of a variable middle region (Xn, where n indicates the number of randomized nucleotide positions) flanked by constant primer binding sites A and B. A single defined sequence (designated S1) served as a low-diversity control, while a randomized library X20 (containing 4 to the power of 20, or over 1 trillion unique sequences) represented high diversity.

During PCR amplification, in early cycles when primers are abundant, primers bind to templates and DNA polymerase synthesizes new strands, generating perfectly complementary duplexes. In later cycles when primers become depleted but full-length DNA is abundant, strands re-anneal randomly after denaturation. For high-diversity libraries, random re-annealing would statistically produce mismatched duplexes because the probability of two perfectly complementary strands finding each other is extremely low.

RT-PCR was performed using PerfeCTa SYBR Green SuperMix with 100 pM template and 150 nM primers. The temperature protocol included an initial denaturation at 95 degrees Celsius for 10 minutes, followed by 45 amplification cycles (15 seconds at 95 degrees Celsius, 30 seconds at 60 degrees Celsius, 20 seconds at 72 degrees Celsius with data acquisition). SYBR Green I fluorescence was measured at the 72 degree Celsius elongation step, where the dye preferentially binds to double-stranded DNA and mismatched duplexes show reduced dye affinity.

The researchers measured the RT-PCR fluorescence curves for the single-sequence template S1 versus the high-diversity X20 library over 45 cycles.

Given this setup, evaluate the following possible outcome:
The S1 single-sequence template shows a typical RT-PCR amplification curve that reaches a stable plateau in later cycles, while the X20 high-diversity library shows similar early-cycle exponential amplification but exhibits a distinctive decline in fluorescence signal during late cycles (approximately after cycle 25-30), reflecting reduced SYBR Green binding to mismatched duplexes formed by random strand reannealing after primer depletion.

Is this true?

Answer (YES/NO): YES